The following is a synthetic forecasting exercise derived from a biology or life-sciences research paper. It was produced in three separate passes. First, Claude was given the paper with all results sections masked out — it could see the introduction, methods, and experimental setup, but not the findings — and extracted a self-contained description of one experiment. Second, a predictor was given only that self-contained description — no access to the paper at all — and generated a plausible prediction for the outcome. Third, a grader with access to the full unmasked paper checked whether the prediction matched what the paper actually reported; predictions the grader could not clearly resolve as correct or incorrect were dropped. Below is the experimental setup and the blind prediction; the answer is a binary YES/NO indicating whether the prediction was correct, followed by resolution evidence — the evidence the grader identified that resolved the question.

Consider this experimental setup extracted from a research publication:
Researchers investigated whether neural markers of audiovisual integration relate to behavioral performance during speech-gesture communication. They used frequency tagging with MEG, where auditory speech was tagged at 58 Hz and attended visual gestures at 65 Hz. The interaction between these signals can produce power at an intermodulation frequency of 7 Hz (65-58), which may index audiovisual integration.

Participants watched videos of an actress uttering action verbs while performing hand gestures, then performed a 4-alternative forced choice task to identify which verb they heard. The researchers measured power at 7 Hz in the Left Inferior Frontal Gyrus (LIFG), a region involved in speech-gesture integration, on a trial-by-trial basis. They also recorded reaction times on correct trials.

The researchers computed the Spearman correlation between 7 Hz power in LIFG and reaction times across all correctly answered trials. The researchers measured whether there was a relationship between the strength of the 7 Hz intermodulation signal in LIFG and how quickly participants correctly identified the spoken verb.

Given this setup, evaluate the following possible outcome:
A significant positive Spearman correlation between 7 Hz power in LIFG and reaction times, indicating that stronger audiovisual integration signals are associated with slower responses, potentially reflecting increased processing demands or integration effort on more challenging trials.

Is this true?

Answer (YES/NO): NO